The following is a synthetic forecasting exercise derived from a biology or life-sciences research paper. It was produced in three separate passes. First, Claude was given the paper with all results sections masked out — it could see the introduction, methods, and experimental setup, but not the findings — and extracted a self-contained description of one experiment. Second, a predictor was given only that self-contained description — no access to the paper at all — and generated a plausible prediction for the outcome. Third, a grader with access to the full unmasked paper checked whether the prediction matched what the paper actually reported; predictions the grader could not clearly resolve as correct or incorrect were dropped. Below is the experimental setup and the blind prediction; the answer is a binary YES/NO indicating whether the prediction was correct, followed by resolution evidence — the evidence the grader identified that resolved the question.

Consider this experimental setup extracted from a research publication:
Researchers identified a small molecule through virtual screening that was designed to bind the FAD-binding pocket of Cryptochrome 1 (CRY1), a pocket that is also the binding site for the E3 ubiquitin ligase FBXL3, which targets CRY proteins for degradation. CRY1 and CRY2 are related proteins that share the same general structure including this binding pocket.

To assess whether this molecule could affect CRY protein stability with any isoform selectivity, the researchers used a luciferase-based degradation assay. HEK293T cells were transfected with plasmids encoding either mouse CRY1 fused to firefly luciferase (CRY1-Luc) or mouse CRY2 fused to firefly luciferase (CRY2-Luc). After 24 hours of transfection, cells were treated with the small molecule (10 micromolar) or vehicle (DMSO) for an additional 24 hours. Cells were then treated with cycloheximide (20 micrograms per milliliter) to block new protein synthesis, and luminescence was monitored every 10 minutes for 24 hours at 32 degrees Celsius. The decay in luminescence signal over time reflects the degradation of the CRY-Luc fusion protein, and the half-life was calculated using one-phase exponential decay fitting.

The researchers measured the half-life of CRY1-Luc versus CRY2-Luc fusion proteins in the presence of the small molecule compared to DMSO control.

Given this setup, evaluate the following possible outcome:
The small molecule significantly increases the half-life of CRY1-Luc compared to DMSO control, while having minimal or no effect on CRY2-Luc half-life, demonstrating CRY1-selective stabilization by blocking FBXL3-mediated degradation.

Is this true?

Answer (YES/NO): NO